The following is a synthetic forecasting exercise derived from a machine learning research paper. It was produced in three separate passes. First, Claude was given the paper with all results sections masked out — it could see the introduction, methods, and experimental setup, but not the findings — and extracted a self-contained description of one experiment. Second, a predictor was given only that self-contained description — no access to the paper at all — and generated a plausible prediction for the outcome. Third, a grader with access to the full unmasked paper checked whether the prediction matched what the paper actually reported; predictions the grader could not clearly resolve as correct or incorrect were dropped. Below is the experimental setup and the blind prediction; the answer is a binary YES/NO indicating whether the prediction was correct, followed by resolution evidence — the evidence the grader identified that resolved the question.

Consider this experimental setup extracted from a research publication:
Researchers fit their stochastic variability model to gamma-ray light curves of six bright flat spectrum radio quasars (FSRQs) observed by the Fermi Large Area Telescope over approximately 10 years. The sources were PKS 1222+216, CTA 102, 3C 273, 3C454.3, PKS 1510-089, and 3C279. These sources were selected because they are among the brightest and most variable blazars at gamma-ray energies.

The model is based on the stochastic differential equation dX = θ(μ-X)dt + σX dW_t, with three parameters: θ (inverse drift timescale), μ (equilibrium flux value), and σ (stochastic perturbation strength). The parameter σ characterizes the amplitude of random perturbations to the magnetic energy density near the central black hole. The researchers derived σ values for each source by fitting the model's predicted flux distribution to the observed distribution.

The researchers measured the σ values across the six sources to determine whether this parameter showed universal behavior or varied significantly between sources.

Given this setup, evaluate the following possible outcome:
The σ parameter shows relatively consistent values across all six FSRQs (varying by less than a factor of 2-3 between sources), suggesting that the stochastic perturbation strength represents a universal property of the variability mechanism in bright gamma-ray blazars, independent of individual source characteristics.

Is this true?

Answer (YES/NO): YES